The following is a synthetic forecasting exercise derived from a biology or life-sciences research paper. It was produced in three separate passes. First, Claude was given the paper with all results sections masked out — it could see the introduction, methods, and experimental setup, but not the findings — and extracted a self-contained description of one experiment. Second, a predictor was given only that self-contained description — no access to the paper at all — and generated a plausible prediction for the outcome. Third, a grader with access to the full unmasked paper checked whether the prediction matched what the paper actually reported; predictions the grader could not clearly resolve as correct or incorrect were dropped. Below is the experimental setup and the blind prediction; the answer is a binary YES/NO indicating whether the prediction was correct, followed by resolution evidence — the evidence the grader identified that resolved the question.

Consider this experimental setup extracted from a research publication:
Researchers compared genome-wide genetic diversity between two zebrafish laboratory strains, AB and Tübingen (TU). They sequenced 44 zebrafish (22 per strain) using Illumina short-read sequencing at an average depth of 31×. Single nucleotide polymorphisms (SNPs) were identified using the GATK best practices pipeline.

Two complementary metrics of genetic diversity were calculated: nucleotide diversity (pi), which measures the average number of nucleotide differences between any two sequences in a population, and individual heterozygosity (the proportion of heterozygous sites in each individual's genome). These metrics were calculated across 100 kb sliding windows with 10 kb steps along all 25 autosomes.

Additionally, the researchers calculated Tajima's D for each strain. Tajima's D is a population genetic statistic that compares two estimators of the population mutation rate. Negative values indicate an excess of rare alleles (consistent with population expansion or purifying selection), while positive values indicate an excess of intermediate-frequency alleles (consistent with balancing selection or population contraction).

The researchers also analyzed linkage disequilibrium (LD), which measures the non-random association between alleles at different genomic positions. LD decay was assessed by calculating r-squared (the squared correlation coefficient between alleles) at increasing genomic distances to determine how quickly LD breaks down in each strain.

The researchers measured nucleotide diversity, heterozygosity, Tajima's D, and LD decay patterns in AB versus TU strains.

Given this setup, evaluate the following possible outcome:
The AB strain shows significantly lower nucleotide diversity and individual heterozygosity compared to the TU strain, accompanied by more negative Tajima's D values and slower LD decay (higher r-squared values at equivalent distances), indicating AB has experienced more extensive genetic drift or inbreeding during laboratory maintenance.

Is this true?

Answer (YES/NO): NO